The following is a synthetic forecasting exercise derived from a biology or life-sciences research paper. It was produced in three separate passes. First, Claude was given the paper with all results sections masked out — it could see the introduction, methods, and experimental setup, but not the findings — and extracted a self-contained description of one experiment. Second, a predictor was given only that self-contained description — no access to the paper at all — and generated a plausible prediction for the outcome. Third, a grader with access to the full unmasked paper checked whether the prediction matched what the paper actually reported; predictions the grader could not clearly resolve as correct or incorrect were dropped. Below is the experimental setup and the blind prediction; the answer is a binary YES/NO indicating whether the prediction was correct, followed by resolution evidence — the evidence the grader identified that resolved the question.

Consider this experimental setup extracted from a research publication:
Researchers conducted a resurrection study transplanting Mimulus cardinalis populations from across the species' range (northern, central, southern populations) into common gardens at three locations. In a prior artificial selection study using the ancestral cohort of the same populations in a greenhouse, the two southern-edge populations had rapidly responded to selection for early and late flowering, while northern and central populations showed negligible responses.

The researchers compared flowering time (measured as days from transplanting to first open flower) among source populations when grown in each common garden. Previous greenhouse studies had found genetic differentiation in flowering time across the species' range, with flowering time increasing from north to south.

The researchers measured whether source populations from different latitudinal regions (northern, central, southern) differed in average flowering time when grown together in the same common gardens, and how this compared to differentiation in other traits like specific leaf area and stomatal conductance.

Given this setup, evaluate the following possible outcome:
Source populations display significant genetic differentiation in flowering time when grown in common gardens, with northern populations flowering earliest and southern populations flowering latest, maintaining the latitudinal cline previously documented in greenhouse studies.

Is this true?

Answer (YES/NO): YES